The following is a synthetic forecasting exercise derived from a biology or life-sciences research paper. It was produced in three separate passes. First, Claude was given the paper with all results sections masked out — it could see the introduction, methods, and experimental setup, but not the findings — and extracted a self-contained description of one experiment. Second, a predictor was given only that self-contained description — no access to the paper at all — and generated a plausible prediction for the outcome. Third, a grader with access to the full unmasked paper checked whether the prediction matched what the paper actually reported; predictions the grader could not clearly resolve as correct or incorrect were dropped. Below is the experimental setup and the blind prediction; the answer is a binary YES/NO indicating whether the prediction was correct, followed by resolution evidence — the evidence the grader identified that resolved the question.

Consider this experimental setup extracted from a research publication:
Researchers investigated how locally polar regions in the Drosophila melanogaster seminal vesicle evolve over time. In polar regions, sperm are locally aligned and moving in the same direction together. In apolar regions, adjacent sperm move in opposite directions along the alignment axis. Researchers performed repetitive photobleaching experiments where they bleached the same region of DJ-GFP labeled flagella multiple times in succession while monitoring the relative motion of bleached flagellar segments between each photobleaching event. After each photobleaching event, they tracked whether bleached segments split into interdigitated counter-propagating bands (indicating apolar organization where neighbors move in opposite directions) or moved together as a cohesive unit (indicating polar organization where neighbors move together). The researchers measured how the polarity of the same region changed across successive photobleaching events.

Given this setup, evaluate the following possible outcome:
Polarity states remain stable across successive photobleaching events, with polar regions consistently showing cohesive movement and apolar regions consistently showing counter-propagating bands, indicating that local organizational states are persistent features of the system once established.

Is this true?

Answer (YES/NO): NO